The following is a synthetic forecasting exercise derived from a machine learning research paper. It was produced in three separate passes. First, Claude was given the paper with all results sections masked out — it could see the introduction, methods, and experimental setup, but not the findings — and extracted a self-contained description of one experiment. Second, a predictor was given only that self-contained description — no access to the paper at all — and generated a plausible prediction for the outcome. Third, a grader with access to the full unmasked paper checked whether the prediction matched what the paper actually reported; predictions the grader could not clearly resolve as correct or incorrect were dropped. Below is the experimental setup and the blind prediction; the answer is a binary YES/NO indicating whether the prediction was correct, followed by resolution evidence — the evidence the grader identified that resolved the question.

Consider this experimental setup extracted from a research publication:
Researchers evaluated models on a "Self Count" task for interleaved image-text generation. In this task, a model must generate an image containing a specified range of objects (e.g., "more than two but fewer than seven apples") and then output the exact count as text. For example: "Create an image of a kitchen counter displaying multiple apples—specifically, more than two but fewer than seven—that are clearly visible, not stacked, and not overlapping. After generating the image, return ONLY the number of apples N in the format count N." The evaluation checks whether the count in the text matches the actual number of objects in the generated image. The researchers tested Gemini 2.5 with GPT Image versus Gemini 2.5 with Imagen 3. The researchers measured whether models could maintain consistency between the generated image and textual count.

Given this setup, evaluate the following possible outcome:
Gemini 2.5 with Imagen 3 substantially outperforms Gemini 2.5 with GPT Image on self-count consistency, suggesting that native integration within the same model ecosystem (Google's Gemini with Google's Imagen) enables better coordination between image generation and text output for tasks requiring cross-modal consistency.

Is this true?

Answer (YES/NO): NO